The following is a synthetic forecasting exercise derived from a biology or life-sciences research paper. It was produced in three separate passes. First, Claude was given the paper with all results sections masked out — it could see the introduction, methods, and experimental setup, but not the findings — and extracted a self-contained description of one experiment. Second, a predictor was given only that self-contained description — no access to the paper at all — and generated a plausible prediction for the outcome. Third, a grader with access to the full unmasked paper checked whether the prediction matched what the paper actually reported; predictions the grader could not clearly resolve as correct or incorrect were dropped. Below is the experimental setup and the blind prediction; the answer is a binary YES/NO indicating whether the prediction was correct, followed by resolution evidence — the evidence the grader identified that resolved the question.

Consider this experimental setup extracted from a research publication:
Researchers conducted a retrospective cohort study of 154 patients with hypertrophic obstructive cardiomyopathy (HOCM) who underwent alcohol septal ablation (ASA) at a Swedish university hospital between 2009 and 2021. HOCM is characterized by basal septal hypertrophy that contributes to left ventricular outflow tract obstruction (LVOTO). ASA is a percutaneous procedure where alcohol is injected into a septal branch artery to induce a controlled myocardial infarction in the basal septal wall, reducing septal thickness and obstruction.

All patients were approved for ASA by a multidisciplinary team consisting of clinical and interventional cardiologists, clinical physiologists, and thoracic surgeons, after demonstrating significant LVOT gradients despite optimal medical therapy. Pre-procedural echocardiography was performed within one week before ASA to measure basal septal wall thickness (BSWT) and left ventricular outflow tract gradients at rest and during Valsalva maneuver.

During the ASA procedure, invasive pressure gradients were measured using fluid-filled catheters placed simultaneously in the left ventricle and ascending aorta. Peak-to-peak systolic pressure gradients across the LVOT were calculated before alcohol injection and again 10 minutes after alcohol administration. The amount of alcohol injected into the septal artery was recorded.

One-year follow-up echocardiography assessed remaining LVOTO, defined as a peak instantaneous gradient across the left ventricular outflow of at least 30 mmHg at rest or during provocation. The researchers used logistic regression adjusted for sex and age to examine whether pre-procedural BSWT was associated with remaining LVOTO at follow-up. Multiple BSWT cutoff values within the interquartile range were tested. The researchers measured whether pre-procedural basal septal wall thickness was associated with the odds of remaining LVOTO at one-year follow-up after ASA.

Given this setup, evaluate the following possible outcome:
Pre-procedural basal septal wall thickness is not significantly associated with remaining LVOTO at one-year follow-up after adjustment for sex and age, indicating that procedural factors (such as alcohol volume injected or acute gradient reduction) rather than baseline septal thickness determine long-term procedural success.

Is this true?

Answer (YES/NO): NO